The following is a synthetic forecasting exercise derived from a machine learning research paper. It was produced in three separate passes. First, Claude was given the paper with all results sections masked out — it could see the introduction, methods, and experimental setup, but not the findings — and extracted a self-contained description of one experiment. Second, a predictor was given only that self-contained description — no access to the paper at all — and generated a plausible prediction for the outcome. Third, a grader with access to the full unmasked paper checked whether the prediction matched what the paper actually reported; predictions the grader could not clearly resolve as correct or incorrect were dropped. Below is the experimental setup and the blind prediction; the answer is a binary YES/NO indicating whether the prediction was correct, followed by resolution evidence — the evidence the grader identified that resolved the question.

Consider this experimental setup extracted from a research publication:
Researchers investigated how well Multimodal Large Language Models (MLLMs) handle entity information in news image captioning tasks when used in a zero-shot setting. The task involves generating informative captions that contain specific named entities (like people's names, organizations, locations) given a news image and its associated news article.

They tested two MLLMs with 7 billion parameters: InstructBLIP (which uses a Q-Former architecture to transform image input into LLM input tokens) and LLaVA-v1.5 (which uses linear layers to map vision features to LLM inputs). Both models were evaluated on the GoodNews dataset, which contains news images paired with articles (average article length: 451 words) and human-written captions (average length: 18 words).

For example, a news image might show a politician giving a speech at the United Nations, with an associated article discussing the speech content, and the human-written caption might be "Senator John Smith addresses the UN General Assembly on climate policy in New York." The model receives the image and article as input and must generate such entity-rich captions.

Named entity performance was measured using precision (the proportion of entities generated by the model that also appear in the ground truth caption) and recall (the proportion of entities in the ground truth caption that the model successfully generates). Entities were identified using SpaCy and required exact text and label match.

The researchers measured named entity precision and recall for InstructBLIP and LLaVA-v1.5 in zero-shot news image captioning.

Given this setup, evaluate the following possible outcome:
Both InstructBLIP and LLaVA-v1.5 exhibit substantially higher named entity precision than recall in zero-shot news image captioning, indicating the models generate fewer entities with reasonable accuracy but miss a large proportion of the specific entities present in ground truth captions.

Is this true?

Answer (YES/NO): YES